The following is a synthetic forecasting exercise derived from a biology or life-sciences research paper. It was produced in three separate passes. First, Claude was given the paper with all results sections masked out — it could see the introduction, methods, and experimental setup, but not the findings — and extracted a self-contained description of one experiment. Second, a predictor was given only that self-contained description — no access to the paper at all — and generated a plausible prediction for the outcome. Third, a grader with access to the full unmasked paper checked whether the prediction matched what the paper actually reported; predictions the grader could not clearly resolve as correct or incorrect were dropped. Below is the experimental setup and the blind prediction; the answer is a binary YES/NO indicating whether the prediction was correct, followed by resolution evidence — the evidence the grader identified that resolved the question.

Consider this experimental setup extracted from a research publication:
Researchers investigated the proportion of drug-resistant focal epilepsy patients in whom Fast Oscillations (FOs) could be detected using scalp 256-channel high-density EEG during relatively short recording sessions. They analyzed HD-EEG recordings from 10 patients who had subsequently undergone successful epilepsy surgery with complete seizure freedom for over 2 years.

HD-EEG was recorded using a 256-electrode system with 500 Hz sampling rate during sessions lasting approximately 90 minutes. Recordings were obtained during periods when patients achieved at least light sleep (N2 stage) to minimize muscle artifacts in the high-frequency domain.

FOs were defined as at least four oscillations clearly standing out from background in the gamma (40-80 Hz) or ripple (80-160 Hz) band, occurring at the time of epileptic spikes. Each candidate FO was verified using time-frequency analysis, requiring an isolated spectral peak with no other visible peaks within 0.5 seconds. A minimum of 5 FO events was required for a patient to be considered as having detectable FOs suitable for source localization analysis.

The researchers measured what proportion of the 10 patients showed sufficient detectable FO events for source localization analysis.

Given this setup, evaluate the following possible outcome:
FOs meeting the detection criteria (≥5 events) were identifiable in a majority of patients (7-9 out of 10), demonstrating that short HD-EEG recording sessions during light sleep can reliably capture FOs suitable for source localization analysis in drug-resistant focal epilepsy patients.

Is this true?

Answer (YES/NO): NO